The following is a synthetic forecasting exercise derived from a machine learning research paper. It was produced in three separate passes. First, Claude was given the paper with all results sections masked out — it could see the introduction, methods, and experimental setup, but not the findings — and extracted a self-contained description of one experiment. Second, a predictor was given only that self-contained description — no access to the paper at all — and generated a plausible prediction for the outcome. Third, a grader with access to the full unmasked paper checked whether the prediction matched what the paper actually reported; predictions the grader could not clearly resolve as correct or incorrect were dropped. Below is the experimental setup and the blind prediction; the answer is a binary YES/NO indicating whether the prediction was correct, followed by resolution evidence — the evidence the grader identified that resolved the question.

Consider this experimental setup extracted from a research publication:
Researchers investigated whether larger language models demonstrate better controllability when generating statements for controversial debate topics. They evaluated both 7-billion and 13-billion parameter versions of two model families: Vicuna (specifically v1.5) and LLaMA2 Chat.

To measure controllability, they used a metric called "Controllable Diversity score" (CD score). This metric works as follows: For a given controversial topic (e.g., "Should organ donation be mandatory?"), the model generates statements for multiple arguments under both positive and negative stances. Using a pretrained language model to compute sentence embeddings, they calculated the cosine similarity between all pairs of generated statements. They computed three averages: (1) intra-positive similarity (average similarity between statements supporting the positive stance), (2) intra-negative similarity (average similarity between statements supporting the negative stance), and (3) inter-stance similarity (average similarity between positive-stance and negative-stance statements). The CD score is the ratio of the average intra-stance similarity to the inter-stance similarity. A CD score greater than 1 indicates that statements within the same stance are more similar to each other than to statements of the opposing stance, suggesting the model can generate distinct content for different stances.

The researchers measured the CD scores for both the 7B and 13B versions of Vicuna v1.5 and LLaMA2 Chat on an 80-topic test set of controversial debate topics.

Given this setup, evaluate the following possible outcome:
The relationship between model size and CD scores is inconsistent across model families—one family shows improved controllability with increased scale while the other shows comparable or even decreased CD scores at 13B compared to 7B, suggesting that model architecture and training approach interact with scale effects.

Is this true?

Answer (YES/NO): NO